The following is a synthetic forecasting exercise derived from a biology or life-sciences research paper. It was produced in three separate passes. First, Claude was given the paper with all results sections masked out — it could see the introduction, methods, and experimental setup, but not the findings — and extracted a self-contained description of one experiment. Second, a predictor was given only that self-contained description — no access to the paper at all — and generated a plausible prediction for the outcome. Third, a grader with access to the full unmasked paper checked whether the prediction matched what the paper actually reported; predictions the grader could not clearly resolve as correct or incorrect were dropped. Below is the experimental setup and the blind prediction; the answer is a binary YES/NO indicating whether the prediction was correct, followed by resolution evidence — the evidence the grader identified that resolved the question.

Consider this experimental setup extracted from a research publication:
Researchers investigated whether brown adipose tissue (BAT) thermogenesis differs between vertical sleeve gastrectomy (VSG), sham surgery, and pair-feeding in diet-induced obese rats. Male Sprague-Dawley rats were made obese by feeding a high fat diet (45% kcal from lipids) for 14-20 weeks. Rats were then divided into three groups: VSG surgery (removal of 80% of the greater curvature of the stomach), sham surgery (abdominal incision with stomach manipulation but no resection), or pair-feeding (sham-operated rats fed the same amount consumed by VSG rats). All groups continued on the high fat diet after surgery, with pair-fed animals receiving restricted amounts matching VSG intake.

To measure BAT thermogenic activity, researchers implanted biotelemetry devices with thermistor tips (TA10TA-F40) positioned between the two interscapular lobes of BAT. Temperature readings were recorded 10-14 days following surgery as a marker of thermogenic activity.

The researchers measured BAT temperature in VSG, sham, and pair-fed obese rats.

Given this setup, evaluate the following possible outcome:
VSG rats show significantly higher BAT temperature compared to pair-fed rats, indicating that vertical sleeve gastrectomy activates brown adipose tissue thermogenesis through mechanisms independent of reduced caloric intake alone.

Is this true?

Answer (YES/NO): YES